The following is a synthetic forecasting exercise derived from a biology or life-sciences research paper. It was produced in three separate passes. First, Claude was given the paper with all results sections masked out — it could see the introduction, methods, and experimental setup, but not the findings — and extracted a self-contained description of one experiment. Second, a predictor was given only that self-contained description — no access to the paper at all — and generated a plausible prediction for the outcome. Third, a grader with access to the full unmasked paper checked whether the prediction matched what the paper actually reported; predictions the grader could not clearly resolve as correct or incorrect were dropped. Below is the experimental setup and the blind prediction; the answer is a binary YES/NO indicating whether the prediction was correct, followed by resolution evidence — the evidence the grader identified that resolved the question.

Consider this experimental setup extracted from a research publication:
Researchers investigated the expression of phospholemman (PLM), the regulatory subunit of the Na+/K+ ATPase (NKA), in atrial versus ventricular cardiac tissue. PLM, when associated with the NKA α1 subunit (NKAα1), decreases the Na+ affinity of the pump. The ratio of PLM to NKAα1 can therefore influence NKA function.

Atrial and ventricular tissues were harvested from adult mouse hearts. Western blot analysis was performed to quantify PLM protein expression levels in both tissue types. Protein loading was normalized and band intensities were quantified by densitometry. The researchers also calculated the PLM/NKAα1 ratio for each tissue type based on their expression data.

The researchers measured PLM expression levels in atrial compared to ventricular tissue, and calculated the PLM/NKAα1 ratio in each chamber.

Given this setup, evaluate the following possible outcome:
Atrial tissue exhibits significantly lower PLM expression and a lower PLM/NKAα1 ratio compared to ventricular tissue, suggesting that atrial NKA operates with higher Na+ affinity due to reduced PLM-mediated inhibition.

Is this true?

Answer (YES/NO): NO